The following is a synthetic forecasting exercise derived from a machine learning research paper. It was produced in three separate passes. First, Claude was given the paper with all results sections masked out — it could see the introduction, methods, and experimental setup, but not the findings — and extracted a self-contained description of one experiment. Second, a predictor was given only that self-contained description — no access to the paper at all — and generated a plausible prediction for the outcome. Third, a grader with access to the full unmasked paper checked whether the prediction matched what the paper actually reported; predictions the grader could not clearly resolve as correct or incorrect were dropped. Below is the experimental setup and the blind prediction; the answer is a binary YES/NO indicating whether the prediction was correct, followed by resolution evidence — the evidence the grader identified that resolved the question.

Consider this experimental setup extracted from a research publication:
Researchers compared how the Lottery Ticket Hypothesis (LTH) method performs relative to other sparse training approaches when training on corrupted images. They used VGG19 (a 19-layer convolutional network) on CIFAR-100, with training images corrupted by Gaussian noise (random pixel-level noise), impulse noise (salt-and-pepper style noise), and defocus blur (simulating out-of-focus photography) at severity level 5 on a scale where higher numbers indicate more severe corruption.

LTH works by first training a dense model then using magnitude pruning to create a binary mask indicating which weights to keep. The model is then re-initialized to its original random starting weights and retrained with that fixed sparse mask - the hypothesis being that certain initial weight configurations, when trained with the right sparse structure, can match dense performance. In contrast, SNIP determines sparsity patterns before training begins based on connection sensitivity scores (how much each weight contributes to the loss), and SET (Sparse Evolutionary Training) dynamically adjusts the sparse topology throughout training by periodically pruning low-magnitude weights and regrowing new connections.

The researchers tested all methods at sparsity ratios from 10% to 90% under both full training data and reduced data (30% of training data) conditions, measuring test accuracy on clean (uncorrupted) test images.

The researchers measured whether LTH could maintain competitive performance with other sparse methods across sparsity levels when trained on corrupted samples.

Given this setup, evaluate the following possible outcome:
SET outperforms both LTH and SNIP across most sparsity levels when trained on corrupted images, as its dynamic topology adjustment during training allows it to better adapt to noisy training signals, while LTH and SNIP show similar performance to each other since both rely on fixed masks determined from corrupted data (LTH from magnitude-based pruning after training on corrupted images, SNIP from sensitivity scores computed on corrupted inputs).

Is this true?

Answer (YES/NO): NO